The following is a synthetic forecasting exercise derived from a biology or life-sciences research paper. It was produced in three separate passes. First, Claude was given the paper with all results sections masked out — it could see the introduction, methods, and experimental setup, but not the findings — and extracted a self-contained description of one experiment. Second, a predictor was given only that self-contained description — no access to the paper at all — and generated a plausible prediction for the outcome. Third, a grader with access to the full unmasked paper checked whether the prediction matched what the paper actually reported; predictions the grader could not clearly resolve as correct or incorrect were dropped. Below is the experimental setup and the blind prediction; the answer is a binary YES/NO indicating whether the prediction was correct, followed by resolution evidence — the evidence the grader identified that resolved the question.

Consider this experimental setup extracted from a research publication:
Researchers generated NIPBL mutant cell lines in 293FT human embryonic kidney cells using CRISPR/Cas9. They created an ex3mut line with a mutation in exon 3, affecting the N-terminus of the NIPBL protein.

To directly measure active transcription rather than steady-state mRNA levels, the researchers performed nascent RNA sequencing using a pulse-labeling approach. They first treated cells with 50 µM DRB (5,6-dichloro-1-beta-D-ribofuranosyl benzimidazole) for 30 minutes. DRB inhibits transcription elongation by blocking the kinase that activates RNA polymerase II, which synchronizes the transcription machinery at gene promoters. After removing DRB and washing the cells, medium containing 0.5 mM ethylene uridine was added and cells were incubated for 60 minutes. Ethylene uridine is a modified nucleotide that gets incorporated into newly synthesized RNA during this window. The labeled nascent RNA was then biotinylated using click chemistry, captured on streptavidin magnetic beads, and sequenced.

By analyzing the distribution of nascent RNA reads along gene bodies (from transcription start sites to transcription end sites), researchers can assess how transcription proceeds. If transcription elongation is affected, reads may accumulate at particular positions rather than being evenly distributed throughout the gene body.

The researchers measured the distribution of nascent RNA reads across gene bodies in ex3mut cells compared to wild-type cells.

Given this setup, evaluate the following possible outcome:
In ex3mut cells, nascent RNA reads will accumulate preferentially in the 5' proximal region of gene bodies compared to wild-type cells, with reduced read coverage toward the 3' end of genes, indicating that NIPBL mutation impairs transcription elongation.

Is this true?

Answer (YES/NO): NO